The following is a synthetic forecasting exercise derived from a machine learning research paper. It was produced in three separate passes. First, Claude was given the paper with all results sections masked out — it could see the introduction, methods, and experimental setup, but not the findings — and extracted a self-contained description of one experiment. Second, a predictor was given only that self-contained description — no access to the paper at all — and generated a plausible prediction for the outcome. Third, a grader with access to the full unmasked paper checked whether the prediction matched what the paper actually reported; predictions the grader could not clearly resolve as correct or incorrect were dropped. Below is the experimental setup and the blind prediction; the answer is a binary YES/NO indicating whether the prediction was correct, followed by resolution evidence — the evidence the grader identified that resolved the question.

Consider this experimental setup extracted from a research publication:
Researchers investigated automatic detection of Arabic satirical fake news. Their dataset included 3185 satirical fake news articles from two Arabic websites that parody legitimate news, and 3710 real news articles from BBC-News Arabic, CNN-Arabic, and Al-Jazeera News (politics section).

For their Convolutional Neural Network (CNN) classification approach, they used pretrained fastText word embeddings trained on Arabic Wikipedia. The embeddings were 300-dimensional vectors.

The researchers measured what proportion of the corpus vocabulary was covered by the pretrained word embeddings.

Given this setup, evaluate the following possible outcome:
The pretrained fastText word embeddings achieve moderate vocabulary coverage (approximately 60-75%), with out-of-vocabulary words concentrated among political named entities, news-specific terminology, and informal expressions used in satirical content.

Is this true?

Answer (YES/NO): NO